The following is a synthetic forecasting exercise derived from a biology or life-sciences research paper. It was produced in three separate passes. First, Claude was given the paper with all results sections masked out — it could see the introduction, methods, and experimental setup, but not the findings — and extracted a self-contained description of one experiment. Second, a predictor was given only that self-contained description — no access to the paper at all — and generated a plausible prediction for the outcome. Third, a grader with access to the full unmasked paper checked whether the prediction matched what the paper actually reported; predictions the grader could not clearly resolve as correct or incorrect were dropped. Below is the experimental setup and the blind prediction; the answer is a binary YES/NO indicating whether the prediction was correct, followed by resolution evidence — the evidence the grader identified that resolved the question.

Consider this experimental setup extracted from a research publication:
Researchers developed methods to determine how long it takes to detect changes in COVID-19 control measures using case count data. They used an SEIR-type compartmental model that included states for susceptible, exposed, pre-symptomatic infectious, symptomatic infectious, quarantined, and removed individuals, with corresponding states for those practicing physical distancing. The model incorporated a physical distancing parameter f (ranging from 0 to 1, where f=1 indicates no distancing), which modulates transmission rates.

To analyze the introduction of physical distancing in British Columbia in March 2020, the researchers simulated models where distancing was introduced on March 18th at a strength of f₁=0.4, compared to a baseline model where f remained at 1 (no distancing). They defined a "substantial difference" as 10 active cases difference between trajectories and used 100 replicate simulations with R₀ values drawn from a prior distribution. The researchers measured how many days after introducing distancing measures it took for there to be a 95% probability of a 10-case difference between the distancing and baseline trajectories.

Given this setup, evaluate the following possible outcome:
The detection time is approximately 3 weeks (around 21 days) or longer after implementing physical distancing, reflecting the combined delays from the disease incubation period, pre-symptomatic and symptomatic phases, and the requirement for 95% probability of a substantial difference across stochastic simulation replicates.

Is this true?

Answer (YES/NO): YES